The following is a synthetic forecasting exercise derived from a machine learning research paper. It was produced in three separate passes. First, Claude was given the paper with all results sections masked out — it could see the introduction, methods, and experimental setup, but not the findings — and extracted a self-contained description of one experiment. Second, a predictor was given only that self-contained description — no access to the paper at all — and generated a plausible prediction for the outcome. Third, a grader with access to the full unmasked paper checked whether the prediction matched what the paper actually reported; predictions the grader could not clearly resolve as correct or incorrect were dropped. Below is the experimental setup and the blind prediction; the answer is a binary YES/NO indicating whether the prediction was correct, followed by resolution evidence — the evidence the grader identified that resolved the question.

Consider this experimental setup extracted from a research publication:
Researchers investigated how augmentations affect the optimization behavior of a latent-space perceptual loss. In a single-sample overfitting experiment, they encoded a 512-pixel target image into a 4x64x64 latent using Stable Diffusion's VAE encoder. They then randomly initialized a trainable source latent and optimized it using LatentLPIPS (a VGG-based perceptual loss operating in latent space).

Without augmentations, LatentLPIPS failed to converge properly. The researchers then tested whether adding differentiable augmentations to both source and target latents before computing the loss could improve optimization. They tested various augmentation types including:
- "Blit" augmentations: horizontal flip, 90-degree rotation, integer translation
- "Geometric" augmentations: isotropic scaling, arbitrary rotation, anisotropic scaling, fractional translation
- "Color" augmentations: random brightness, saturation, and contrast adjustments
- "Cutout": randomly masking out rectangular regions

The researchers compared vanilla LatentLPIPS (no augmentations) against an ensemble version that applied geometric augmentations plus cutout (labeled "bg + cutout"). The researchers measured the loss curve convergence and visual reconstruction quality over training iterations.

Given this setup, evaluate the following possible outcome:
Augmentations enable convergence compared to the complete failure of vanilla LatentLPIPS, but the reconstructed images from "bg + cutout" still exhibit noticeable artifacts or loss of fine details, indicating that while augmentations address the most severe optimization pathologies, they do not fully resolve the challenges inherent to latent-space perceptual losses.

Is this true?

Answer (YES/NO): NO